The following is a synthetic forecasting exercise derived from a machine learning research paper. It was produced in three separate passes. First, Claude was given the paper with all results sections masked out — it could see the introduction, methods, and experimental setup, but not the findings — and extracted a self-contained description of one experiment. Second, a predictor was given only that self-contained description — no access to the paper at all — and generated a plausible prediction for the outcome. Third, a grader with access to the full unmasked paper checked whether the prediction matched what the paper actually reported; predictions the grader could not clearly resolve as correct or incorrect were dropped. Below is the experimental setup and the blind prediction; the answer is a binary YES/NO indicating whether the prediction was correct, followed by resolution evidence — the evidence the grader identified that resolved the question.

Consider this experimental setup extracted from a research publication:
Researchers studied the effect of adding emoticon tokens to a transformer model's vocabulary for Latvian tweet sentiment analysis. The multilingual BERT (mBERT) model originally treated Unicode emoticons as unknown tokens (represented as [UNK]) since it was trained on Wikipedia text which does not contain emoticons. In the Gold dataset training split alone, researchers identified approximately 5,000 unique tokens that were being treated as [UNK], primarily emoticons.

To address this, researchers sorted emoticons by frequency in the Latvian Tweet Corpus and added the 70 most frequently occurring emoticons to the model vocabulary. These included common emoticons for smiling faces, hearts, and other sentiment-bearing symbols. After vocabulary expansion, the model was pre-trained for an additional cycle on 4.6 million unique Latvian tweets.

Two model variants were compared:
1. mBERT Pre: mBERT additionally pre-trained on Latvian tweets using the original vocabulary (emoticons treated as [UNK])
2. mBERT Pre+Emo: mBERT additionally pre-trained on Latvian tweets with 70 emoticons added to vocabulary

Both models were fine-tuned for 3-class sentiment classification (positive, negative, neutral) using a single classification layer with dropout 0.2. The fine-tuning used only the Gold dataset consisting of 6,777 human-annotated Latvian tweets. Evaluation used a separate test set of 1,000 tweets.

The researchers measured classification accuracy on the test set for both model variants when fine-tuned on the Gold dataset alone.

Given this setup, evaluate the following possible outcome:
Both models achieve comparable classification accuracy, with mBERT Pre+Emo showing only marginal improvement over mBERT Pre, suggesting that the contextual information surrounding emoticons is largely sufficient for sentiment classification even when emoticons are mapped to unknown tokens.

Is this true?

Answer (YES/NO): NO